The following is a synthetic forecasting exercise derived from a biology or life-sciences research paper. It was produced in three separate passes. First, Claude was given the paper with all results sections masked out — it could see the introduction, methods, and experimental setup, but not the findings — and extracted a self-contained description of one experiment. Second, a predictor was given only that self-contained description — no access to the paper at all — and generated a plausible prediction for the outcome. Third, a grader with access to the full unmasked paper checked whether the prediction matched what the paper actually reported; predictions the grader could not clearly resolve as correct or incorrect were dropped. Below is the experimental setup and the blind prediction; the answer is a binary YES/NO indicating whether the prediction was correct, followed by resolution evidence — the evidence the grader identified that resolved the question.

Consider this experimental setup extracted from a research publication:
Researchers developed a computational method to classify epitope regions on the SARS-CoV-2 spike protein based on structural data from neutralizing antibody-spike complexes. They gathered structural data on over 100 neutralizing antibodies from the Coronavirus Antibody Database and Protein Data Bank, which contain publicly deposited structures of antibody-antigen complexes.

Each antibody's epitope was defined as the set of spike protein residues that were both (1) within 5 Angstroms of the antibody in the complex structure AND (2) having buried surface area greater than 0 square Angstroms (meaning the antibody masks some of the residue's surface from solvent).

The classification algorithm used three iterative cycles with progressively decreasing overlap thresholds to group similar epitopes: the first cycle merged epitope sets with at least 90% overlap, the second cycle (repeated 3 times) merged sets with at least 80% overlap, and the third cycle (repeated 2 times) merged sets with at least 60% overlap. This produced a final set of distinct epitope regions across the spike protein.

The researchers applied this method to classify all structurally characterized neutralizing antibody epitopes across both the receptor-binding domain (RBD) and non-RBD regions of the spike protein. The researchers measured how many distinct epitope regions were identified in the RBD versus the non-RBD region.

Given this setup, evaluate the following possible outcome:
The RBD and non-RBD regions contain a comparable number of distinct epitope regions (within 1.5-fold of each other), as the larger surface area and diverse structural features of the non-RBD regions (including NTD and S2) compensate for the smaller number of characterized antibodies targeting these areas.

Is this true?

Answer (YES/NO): YES